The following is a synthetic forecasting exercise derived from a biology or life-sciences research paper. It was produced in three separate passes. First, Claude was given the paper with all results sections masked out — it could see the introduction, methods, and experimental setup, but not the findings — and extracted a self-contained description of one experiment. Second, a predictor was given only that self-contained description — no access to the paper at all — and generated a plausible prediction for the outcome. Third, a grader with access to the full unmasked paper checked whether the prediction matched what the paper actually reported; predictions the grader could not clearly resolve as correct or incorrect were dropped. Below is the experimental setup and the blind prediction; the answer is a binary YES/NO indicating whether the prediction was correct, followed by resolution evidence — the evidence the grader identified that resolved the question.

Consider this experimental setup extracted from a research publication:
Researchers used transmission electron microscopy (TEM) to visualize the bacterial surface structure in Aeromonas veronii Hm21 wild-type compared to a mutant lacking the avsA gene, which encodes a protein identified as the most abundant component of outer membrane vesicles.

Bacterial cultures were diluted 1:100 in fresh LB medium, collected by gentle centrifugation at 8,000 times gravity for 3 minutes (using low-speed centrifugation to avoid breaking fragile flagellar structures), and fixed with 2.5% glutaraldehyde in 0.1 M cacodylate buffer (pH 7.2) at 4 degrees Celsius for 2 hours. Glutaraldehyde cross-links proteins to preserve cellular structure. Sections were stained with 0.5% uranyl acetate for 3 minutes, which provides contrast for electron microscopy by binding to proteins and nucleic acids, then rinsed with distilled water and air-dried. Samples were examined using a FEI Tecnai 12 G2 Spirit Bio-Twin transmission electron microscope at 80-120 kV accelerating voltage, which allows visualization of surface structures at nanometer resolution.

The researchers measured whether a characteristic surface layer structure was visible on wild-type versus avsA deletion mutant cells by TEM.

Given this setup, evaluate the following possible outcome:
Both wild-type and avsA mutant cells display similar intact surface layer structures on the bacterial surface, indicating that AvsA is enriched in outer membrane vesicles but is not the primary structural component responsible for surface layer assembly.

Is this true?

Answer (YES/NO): NO